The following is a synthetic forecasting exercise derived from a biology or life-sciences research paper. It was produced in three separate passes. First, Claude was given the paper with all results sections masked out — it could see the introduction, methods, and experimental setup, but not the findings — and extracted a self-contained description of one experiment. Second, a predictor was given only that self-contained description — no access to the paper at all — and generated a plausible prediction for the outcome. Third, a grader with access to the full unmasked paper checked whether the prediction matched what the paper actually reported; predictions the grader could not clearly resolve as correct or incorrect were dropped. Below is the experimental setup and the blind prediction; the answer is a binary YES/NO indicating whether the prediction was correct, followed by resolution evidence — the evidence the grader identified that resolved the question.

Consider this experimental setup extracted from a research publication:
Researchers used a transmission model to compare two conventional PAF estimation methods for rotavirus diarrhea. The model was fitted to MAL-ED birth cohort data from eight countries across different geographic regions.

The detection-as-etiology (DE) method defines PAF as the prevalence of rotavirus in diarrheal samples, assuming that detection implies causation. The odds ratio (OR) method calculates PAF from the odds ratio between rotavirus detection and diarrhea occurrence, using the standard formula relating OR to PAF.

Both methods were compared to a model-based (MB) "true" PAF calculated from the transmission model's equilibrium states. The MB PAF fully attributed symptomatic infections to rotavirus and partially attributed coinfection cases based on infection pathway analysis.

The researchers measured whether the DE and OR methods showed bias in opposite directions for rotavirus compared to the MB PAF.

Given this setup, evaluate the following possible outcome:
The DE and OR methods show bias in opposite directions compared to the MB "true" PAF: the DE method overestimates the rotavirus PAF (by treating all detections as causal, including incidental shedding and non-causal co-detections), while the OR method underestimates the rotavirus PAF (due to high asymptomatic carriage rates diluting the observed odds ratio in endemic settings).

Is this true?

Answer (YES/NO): NO